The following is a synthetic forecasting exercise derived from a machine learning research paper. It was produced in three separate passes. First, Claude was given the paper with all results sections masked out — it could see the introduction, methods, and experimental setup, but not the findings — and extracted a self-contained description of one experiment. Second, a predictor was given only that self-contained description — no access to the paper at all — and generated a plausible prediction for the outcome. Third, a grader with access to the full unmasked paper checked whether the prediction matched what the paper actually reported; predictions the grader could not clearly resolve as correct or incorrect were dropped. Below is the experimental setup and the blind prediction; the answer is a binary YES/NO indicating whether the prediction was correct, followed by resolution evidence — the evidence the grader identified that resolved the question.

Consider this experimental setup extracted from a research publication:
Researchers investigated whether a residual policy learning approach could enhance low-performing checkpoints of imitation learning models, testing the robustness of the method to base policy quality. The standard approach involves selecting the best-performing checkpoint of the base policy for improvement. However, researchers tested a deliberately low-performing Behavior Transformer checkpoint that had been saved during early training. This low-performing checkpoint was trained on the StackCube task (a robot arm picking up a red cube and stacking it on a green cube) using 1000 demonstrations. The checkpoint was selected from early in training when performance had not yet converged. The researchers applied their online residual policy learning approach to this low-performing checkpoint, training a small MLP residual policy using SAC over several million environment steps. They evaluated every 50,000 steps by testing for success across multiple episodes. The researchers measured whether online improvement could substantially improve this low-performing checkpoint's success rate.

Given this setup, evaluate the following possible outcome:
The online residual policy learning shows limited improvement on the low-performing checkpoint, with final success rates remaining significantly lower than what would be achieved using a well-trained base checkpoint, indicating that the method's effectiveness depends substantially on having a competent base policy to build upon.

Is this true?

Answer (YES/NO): NO